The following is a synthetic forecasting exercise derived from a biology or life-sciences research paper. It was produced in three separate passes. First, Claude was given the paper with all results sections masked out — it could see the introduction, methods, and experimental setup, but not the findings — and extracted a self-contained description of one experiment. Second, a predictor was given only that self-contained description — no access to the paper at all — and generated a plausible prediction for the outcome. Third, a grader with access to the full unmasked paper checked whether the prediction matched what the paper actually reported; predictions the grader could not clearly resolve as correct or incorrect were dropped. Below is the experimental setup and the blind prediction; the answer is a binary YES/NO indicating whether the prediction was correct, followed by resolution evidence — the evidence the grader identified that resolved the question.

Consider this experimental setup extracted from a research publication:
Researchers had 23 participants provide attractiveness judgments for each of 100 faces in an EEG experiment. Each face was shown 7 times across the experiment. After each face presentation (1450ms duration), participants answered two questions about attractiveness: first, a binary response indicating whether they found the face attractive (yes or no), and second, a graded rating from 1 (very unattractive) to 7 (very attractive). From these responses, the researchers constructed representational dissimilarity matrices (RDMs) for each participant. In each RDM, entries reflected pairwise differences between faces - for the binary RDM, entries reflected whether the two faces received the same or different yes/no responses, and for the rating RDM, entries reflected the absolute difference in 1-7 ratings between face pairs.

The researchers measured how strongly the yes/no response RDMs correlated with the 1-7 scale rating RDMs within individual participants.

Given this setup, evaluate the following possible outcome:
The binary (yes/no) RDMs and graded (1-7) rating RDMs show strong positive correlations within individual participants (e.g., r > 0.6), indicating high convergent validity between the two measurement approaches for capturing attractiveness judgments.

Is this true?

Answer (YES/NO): YES